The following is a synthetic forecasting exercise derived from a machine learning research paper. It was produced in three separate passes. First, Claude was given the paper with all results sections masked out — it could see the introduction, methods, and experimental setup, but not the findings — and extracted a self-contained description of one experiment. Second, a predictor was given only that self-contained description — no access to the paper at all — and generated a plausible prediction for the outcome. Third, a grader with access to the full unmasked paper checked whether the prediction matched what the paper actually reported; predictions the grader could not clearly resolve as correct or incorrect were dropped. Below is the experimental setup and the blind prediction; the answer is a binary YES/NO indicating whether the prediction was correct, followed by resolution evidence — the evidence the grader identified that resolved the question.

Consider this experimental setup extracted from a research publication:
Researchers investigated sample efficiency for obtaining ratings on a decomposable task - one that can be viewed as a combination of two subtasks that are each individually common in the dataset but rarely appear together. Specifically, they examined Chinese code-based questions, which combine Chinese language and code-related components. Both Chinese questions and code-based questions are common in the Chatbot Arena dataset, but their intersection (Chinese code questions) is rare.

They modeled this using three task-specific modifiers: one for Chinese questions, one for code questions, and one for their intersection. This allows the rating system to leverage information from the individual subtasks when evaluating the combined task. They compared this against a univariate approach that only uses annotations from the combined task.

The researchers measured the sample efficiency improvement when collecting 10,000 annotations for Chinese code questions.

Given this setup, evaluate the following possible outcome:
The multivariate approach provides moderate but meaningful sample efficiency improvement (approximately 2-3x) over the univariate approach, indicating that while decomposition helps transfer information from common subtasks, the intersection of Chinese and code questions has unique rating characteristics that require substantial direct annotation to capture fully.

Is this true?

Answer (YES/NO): NO